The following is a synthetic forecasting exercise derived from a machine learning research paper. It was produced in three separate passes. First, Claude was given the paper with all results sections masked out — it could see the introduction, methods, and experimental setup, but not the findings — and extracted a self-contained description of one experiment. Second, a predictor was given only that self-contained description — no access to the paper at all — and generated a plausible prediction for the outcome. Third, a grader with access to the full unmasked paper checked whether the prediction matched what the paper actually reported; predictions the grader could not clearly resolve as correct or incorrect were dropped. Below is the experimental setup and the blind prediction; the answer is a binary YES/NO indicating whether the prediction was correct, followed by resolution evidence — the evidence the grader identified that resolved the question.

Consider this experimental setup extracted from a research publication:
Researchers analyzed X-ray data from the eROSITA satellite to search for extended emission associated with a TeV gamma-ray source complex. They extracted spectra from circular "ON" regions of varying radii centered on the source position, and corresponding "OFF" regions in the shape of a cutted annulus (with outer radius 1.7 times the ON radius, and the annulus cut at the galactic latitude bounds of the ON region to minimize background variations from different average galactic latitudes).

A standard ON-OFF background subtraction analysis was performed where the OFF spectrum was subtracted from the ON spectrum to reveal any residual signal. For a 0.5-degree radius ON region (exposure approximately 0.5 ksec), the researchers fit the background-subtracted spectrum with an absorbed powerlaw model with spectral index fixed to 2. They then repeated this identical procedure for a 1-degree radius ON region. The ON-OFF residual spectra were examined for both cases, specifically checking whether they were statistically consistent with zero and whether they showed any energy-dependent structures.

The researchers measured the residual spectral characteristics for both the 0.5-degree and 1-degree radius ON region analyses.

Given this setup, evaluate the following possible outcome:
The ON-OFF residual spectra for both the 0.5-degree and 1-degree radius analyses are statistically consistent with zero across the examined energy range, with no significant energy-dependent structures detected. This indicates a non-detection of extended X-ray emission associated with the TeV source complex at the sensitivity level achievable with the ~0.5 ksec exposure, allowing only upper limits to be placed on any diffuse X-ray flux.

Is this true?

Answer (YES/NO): NO